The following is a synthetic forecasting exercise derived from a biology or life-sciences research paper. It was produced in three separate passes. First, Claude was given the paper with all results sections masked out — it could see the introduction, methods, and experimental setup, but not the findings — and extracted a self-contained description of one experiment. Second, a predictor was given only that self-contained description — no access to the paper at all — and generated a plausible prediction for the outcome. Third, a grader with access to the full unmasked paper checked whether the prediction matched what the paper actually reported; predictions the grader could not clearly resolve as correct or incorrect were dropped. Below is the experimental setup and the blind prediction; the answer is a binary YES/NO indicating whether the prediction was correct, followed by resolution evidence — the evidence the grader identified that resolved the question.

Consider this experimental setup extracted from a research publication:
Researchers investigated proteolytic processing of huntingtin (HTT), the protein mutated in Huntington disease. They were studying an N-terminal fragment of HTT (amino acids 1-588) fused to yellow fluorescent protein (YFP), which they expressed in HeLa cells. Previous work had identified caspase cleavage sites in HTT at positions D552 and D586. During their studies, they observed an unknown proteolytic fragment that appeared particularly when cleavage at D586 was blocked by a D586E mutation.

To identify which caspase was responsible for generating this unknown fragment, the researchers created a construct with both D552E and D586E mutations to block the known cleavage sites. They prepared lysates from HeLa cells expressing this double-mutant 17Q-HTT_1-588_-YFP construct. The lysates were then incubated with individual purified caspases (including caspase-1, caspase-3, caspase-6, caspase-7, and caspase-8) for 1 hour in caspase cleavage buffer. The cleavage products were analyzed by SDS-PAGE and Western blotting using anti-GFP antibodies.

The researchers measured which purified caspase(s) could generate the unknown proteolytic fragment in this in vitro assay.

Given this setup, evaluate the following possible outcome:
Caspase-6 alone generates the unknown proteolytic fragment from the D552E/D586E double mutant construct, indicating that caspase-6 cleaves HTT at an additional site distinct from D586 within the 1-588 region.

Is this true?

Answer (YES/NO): NO